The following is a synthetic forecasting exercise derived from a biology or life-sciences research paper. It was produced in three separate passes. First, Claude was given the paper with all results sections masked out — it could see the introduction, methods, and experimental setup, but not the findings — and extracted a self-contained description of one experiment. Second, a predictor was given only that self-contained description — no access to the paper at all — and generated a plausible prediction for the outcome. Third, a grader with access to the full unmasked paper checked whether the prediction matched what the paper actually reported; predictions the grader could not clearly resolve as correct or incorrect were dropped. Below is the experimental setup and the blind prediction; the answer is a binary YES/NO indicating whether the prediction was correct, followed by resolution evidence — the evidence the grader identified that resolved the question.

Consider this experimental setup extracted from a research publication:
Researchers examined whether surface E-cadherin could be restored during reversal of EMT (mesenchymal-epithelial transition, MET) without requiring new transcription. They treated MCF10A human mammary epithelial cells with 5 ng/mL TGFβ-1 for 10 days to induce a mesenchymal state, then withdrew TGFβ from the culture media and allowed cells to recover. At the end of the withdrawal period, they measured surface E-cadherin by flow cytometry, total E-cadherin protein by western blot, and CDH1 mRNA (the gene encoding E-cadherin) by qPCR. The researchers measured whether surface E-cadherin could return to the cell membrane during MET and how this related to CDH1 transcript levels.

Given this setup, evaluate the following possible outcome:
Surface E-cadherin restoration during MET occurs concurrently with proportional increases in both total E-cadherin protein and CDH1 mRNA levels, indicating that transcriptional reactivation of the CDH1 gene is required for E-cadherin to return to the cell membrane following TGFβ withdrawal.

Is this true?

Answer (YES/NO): NO